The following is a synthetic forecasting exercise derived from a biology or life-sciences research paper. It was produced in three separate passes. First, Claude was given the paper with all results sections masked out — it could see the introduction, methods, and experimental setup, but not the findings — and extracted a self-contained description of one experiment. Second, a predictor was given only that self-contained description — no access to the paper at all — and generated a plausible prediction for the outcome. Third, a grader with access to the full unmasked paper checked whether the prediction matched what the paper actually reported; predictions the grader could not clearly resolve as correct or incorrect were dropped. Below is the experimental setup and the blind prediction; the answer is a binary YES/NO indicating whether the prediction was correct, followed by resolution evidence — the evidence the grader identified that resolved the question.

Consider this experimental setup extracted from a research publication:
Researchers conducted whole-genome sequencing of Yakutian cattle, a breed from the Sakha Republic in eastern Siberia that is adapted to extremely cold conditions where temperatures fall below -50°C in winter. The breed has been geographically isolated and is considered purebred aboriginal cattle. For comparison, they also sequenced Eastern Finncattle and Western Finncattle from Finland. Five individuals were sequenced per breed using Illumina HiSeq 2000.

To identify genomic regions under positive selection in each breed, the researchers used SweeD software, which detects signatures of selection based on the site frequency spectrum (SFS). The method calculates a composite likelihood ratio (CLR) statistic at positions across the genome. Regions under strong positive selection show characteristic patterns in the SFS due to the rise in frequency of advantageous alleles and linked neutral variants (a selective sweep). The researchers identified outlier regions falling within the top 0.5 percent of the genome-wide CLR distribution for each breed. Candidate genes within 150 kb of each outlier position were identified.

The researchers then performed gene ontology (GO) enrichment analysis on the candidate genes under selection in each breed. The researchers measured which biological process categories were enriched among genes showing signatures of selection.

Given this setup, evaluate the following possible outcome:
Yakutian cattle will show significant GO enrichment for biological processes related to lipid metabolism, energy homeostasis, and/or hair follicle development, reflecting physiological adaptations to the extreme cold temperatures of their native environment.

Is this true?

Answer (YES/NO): NO